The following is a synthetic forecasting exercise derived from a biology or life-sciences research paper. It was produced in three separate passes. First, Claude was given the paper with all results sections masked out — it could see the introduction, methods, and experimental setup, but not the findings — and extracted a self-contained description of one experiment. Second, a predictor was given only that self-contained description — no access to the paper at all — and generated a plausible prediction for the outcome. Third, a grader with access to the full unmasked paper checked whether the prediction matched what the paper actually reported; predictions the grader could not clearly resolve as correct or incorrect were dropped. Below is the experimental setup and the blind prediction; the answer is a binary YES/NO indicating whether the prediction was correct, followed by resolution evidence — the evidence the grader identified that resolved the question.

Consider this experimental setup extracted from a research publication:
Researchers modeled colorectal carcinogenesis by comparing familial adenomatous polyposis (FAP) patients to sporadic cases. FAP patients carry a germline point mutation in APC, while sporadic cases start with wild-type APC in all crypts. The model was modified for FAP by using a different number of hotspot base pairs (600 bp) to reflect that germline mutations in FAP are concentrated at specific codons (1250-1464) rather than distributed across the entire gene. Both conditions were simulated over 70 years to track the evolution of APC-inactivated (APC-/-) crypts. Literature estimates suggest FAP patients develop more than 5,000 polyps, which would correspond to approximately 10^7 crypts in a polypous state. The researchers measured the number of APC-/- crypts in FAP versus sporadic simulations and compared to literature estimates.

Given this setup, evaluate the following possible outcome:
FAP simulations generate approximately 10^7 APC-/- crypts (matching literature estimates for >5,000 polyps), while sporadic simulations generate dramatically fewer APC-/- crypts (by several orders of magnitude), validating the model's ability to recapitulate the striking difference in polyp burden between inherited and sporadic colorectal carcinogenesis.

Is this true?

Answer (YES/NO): NO